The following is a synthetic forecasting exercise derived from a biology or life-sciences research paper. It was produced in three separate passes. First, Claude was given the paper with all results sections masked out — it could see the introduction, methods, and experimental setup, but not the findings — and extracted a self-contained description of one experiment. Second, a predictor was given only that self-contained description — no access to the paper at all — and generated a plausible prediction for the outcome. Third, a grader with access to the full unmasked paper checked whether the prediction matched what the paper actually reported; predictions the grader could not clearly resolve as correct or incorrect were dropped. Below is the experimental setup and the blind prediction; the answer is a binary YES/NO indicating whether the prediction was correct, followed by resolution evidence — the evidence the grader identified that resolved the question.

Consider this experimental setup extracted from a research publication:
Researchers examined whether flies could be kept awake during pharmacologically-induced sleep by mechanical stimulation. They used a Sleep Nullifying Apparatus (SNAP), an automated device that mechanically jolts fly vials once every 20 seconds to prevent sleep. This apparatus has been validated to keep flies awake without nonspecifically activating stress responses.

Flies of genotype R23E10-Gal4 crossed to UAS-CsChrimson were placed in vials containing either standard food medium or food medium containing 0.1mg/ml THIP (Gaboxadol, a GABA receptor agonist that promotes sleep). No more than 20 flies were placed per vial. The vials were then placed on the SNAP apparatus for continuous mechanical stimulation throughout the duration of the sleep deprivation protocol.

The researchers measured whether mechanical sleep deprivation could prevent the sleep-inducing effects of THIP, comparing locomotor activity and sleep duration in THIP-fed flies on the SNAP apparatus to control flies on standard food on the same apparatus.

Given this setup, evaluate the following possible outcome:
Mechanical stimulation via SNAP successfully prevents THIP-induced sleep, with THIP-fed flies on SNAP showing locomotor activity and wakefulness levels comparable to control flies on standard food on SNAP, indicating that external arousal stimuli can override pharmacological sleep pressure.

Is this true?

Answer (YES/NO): YES